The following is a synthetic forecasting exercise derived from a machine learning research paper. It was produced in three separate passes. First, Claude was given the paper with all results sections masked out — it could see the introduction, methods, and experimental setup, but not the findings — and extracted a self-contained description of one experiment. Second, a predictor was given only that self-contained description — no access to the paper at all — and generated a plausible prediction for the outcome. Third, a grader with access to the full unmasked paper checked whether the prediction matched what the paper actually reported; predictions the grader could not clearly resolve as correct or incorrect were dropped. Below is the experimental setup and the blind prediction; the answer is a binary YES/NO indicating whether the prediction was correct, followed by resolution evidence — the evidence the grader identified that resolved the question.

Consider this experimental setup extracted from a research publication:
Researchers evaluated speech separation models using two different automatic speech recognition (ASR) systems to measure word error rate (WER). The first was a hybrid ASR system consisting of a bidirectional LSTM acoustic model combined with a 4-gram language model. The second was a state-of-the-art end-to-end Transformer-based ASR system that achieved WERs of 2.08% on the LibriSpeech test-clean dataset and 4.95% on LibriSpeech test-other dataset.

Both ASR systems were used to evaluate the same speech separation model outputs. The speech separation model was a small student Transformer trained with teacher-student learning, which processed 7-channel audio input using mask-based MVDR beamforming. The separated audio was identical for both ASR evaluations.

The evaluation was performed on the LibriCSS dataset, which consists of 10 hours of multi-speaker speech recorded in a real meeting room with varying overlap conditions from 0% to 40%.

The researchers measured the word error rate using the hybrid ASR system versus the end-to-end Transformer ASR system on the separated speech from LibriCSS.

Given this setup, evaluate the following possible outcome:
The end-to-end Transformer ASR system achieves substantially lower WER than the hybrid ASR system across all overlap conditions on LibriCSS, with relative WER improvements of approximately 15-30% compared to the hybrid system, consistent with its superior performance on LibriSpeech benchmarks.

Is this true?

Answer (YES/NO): NO